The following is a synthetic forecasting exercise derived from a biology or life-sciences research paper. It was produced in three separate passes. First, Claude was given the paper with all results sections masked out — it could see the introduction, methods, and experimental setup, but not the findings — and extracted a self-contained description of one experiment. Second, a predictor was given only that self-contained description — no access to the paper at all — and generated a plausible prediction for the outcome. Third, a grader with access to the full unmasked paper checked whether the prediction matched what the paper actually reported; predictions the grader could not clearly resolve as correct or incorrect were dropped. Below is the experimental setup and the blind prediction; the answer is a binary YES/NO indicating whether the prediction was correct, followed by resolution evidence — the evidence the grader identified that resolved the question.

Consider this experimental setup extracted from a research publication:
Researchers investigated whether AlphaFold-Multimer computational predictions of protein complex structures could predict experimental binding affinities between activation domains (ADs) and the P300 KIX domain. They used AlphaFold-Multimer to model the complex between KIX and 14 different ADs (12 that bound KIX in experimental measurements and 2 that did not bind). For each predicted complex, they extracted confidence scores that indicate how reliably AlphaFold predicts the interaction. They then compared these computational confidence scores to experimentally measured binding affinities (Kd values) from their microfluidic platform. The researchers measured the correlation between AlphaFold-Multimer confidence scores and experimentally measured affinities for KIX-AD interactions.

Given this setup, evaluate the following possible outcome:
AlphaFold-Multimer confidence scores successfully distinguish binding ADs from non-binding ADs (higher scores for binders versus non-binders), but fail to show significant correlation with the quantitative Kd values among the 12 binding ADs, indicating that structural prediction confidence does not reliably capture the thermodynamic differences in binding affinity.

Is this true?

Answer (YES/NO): NO